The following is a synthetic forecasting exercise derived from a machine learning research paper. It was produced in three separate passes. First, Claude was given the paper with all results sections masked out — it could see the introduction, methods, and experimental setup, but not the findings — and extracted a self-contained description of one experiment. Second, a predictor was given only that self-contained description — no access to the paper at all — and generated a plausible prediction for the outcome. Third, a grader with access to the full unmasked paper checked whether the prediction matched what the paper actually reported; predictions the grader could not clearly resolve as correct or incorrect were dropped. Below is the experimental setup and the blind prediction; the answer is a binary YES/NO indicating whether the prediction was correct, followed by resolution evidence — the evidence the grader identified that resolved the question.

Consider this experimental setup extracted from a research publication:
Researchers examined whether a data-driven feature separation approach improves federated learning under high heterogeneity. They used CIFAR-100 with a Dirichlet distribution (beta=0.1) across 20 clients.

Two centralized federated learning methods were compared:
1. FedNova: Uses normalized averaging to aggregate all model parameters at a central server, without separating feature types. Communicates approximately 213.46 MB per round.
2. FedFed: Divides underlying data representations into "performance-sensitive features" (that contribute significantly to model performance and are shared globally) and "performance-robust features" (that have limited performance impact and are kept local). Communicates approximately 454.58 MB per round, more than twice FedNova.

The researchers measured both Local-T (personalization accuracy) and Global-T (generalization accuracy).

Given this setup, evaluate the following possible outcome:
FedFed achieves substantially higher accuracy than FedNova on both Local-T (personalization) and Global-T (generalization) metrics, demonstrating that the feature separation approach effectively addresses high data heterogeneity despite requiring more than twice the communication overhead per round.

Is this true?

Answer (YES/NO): NO